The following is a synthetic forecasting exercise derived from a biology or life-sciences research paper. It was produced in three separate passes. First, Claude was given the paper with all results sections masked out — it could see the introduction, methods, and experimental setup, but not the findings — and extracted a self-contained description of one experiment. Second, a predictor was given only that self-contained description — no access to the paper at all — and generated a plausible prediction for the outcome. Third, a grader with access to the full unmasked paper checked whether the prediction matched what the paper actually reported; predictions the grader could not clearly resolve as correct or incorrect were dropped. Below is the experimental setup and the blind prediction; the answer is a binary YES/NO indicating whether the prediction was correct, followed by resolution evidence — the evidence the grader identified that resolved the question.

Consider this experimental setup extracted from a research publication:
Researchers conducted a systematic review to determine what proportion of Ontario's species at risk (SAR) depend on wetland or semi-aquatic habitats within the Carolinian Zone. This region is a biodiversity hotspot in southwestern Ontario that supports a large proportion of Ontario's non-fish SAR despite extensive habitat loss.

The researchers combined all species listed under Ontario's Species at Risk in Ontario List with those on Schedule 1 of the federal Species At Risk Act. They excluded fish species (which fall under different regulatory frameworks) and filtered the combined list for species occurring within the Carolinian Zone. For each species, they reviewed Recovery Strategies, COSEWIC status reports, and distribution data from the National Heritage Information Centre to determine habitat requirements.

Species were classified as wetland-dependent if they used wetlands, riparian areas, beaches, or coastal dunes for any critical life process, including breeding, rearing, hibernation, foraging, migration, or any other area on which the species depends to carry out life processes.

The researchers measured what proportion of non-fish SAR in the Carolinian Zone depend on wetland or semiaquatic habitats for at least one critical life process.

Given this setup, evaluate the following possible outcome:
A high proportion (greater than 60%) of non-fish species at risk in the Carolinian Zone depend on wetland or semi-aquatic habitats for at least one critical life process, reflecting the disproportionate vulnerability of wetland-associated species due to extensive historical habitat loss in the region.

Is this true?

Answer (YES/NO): NO